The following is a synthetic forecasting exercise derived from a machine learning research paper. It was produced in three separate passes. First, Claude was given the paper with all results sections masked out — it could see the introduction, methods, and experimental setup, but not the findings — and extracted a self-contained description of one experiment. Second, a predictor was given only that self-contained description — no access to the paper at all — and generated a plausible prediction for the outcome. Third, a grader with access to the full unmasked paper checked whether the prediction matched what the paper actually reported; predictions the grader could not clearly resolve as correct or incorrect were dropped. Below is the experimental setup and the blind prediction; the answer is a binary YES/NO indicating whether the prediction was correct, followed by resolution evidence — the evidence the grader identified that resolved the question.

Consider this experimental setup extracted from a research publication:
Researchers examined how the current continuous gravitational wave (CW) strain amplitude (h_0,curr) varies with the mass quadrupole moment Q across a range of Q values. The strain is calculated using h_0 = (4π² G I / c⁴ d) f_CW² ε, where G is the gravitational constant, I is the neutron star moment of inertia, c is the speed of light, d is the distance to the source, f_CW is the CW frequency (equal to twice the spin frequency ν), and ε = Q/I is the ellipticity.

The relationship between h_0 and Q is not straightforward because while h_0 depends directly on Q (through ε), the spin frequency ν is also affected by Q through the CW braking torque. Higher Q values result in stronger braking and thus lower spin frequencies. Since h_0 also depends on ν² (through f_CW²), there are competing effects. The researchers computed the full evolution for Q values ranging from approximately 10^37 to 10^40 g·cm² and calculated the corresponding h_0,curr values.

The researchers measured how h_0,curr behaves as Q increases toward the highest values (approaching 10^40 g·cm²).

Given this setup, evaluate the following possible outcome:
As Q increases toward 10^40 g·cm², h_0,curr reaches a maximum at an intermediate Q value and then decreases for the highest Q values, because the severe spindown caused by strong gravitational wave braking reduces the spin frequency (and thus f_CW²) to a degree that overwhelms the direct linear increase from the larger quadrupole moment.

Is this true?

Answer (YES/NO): NO